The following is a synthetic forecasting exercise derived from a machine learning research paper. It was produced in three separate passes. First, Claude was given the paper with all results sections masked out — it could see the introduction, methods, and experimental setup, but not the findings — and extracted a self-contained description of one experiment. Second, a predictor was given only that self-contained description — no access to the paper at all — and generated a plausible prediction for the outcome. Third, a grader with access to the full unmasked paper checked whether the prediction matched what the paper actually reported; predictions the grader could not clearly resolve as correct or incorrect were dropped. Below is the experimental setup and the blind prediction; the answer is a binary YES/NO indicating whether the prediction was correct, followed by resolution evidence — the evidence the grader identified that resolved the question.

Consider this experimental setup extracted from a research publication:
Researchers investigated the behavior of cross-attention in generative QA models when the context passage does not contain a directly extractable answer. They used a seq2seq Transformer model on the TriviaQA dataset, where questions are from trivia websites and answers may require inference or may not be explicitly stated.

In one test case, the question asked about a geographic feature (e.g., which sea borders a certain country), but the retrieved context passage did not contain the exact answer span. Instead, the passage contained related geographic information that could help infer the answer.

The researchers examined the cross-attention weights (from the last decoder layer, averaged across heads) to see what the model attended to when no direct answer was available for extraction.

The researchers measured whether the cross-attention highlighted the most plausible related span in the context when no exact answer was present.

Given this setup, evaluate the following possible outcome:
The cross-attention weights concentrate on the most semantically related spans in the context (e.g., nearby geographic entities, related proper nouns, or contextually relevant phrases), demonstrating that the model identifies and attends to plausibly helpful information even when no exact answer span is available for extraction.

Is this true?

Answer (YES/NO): YES